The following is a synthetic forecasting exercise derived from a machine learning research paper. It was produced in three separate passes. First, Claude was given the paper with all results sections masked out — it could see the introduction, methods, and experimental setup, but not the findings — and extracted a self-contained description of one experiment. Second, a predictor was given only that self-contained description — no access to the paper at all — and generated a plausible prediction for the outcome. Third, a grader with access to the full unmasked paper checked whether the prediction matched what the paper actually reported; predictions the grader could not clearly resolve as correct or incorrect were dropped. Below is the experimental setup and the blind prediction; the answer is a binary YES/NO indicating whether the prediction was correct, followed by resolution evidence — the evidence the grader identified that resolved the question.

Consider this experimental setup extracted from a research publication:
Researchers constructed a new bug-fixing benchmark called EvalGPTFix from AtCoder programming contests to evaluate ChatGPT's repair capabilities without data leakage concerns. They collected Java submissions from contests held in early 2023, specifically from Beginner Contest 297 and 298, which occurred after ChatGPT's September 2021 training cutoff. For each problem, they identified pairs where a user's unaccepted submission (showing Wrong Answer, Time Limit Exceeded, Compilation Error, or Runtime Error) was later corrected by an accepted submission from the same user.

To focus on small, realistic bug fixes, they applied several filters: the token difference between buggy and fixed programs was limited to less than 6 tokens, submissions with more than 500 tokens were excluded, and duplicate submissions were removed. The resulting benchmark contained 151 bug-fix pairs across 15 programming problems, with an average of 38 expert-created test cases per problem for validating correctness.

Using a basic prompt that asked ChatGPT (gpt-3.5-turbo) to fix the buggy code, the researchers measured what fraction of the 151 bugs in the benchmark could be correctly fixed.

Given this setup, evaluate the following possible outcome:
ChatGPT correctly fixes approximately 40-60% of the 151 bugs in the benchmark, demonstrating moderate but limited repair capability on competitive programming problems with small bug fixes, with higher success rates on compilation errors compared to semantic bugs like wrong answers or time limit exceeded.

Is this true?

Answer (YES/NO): NO